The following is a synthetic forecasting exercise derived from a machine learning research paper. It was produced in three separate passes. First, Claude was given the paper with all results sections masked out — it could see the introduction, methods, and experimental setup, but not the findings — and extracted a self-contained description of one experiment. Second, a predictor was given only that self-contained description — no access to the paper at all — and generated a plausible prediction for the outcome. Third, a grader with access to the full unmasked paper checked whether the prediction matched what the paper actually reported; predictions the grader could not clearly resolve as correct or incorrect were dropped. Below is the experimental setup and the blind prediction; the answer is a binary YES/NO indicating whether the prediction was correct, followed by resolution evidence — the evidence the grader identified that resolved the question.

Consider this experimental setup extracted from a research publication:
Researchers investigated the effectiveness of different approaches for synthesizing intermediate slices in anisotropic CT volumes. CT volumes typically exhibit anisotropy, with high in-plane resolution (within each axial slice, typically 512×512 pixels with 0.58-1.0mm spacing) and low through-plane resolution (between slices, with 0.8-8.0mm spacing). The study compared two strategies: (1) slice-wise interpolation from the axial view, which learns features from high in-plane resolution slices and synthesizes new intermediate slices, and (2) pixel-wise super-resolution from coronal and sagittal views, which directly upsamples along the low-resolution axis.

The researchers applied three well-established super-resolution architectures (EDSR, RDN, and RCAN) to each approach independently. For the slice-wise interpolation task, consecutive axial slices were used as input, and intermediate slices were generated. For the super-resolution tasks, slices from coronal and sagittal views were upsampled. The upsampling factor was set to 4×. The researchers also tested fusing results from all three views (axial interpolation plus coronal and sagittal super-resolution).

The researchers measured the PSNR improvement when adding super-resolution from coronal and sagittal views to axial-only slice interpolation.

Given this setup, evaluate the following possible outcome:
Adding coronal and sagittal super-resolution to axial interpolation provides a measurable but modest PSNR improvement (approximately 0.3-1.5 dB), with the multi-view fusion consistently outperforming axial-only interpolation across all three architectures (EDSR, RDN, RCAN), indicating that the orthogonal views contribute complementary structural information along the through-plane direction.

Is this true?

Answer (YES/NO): NO